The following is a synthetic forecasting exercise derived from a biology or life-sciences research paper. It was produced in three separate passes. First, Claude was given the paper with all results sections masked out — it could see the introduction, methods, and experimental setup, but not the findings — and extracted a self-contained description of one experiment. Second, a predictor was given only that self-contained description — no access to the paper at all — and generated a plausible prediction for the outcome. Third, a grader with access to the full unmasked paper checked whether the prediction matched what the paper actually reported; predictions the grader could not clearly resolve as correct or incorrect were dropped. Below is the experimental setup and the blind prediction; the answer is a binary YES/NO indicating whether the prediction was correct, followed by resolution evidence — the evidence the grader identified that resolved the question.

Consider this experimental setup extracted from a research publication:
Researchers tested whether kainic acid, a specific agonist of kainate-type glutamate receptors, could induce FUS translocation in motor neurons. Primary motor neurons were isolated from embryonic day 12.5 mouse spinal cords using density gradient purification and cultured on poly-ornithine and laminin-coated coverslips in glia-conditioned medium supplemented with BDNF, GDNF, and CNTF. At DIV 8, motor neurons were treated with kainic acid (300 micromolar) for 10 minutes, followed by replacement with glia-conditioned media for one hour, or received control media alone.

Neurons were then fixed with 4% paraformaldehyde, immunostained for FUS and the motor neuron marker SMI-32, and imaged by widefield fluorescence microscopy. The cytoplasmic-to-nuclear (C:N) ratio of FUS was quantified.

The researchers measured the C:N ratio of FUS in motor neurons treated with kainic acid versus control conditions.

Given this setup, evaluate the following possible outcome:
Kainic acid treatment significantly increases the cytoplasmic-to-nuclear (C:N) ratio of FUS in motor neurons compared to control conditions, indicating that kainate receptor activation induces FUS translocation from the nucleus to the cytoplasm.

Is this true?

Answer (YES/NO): YES